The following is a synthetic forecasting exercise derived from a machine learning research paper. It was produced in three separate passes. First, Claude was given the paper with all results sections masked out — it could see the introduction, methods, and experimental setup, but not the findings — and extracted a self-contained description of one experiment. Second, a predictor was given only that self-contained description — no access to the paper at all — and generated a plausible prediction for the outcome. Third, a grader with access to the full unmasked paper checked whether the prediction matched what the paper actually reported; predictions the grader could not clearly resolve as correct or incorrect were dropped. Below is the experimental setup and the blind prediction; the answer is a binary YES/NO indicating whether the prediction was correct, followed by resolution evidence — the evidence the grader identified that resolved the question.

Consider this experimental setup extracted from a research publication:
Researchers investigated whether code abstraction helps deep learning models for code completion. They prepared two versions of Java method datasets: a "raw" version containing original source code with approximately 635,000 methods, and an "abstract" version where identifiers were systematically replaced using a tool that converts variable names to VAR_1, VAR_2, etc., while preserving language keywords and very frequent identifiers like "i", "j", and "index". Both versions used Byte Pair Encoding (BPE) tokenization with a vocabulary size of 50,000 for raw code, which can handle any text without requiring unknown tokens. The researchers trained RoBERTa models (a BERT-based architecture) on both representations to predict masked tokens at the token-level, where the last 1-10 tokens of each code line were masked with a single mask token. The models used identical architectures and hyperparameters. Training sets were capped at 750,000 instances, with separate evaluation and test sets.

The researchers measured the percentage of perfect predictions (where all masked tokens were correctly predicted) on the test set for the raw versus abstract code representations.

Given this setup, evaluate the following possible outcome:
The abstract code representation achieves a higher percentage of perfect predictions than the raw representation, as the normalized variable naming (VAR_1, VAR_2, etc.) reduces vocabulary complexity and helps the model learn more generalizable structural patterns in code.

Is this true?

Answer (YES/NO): YES